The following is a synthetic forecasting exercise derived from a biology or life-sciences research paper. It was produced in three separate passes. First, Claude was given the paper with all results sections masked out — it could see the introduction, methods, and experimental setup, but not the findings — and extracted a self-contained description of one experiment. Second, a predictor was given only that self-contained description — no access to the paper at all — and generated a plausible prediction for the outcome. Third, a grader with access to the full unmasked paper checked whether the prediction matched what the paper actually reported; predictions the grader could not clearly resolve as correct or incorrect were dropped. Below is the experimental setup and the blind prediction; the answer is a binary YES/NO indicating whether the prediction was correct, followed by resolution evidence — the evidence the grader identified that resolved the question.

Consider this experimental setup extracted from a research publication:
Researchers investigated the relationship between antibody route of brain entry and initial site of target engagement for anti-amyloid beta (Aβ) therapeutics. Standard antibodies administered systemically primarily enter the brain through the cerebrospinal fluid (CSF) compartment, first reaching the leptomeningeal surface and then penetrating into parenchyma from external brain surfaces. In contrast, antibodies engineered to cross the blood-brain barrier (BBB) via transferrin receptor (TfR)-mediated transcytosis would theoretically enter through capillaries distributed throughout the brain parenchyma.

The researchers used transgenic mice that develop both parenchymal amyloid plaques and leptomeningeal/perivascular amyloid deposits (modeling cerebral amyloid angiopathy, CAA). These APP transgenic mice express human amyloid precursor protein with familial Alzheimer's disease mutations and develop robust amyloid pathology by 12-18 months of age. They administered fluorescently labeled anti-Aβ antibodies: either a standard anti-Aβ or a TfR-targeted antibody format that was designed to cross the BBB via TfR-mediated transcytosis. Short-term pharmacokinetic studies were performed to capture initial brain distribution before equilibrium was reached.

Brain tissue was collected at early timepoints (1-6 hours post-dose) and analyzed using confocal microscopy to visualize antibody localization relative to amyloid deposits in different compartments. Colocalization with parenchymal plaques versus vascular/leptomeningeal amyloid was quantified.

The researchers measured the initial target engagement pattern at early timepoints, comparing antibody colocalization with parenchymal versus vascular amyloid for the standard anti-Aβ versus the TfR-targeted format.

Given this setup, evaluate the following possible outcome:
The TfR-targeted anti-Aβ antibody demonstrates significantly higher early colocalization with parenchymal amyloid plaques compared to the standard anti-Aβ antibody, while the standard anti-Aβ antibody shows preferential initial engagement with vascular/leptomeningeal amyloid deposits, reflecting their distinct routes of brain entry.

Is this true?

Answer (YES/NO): YES